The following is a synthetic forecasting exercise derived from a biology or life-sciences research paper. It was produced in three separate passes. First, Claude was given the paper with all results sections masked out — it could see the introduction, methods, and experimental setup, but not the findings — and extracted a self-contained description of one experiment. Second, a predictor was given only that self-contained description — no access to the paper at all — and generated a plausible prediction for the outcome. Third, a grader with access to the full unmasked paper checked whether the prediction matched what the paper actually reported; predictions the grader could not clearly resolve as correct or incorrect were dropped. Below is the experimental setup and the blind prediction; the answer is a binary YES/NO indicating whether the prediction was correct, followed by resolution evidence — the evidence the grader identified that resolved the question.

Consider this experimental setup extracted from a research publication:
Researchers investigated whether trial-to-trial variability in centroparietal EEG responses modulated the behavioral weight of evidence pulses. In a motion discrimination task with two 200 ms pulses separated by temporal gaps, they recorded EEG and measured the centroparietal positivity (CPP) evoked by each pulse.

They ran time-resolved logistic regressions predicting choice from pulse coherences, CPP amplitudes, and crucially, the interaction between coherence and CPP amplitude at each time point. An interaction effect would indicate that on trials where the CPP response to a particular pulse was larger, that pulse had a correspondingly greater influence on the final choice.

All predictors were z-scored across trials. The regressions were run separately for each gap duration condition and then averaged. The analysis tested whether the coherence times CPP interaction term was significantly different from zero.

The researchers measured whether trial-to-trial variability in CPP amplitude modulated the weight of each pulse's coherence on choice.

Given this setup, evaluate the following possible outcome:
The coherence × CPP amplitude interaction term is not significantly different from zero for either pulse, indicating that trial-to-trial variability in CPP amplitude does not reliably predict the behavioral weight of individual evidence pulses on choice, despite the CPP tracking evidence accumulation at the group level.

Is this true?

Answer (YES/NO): NO